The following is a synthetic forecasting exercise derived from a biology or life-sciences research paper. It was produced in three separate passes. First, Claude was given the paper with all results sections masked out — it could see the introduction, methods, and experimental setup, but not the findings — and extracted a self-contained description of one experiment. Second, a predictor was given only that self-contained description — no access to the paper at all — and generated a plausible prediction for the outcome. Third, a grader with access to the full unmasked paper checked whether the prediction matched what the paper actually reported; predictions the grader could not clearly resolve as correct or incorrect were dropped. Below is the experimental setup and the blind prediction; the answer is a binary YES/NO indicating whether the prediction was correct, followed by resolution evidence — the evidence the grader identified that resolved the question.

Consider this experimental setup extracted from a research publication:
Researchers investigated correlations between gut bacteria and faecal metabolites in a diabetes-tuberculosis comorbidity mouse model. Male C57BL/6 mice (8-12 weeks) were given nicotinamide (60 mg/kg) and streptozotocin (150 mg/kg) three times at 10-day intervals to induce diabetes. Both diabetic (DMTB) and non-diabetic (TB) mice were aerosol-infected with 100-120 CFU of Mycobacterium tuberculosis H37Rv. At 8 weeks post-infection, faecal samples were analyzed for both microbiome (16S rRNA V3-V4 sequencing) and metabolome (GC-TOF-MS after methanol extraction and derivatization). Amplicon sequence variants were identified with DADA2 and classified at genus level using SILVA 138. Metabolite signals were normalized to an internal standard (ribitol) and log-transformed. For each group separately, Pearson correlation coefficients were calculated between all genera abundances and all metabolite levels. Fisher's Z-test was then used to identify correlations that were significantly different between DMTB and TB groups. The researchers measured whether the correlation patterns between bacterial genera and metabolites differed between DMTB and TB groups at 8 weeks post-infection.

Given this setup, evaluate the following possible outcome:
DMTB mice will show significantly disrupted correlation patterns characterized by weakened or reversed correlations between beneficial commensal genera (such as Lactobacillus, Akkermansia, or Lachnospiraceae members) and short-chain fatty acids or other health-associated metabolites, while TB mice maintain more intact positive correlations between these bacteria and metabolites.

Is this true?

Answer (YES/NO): NO